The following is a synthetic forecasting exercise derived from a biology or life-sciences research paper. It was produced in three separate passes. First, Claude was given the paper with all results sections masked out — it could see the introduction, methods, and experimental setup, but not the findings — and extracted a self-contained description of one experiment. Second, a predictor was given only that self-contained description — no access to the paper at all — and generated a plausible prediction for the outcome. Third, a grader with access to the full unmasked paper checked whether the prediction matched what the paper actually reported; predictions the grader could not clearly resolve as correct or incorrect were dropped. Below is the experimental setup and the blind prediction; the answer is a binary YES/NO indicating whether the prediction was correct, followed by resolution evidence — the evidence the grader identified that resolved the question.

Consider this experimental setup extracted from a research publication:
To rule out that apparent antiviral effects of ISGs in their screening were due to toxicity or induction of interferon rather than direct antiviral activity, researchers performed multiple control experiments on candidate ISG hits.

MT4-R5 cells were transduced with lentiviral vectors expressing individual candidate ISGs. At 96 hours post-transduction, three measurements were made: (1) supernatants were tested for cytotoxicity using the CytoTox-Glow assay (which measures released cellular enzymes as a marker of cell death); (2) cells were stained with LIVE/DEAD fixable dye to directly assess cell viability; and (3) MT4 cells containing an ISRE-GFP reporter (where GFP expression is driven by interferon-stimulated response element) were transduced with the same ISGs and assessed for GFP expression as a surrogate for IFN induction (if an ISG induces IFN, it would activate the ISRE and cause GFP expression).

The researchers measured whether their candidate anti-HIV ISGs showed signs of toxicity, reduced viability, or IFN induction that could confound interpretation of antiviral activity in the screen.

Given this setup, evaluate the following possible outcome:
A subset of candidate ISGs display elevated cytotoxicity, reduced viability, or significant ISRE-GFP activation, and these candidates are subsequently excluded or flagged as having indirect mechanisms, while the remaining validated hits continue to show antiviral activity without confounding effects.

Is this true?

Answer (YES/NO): YES